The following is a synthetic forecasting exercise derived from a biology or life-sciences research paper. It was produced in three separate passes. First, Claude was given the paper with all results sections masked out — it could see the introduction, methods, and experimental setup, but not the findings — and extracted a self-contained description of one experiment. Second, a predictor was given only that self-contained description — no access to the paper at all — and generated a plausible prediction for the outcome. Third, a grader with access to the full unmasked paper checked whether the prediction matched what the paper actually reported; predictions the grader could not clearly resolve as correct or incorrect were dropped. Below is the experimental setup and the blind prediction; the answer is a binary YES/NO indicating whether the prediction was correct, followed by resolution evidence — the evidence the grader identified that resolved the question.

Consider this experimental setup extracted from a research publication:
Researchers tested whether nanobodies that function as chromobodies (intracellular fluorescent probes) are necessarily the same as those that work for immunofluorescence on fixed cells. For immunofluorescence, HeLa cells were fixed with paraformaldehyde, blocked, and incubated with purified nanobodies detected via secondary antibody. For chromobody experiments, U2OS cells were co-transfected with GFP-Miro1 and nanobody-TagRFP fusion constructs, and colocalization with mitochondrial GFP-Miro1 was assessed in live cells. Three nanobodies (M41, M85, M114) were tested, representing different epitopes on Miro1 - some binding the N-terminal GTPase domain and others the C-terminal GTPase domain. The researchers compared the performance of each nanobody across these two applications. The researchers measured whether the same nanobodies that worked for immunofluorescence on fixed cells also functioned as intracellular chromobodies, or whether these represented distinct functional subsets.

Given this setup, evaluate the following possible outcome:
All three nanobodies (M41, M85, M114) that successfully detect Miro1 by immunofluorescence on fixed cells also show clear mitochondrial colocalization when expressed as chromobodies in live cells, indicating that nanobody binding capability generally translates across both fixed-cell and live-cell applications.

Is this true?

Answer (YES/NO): NO